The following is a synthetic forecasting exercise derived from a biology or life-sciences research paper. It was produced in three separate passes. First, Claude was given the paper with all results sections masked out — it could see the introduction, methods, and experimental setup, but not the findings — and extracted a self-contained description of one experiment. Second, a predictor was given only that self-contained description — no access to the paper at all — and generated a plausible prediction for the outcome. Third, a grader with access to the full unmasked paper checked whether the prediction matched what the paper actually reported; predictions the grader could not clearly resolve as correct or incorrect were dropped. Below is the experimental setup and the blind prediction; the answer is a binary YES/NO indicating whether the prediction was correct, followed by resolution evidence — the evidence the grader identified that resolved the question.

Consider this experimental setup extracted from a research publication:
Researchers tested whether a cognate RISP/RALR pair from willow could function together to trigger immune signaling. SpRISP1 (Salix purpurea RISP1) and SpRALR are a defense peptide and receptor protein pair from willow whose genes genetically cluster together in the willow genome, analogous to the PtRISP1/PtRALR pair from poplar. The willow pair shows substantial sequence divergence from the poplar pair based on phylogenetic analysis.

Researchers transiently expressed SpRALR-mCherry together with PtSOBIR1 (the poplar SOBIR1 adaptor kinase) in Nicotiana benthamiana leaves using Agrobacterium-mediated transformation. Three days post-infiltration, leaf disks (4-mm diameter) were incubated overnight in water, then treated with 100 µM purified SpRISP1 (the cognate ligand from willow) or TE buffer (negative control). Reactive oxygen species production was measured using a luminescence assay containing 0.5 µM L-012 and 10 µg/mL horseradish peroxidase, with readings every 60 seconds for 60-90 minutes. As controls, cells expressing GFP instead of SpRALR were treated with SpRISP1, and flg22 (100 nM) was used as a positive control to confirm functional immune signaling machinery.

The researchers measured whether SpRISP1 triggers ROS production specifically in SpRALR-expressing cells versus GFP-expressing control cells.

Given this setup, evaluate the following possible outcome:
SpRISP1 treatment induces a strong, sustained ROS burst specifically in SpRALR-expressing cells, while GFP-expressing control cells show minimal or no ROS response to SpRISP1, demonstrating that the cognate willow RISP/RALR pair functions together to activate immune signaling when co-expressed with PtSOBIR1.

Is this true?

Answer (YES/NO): NO